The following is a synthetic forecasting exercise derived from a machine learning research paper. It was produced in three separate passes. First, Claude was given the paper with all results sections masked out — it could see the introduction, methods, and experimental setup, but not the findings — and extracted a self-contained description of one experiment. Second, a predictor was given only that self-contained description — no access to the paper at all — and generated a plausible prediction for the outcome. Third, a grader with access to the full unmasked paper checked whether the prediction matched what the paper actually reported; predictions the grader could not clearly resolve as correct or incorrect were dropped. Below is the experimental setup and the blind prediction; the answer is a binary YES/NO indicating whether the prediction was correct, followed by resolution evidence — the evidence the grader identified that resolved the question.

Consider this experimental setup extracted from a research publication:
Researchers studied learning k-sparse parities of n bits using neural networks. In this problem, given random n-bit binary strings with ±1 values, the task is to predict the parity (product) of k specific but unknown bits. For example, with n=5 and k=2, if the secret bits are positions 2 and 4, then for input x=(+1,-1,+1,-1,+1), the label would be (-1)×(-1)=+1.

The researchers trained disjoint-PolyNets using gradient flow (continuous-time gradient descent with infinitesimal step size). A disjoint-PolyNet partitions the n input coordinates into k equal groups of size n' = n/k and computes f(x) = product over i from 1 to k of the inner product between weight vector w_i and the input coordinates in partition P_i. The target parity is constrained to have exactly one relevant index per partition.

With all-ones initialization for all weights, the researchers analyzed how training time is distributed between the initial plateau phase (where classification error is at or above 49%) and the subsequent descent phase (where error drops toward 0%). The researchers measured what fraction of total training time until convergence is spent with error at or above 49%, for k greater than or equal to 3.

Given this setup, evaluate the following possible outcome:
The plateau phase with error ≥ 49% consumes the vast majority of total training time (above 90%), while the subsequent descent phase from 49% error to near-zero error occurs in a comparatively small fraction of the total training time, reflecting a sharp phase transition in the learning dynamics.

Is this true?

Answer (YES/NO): YES